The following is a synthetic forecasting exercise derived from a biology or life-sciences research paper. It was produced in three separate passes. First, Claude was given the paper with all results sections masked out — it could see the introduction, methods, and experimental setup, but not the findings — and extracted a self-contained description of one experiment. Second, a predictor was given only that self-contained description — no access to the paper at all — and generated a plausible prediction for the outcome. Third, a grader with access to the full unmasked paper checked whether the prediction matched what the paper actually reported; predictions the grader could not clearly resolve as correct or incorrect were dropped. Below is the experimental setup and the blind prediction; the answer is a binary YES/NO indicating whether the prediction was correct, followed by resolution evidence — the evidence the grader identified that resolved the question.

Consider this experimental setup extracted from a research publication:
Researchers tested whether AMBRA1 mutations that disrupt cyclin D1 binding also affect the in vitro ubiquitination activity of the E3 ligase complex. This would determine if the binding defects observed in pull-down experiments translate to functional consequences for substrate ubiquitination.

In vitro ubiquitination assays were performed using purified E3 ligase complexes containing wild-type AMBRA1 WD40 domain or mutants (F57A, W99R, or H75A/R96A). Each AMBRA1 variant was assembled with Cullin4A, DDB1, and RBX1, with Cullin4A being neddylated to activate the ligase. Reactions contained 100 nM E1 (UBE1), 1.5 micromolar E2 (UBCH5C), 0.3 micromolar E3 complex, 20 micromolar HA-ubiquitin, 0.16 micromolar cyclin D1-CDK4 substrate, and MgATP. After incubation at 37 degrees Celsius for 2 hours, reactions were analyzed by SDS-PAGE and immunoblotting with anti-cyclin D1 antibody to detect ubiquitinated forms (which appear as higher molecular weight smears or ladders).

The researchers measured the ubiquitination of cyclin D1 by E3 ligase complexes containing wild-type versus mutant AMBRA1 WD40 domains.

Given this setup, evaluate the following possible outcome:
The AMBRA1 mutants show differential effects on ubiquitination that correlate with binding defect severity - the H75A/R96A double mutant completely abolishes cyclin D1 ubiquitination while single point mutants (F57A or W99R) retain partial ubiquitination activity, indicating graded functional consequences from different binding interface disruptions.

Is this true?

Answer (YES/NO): NO